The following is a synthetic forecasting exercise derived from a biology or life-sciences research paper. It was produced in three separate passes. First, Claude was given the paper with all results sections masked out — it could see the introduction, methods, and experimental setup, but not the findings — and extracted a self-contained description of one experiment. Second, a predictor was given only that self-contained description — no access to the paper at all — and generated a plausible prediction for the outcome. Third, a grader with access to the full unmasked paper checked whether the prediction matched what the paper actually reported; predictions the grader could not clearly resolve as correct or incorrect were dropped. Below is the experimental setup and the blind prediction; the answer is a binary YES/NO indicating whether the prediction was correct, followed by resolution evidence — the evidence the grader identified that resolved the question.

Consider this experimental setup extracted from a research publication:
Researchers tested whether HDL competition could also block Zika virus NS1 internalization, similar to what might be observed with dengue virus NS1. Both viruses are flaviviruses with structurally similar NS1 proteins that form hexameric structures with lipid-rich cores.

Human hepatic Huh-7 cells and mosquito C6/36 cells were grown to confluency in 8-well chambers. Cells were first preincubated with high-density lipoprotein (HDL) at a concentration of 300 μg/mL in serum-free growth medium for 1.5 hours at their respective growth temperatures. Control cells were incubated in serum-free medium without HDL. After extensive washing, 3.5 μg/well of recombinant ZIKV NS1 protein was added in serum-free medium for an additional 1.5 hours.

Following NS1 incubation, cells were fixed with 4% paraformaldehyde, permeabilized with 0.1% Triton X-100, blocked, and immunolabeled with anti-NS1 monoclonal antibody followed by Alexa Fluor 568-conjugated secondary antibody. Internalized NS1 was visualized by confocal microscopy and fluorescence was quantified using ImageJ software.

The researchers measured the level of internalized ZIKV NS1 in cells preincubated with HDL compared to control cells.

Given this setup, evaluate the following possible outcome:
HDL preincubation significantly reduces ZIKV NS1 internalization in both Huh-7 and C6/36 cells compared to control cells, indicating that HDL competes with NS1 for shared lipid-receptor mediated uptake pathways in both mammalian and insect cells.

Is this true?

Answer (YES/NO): YES